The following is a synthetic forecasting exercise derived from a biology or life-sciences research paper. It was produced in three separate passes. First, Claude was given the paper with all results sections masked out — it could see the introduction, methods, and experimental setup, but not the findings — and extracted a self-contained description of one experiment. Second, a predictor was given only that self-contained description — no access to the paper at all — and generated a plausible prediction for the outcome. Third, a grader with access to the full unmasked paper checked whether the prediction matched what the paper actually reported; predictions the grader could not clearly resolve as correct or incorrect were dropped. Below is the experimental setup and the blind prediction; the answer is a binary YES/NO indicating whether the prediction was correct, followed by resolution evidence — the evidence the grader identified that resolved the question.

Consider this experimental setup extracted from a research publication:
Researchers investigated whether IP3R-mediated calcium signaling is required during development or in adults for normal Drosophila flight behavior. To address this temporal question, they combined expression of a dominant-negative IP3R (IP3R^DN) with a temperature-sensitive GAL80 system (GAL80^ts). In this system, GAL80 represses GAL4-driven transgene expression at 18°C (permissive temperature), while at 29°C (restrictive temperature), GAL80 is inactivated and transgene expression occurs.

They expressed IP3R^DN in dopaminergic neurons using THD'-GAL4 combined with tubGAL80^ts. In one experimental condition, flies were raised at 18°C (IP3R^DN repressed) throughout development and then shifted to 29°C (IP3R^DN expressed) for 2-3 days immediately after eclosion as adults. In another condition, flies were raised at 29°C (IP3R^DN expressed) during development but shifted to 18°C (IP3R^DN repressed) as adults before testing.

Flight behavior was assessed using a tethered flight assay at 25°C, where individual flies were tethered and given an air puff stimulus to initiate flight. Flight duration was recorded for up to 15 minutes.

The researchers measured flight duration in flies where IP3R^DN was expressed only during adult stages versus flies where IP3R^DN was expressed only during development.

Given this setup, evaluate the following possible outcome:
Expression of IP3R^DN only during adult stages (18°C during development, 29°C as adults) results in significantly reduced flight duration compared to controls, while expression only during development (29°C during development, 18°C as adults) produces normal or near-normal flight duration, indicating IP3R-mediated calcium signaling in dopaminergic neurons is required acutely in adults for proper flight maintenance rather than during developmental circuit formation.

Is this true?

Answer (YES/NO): NO